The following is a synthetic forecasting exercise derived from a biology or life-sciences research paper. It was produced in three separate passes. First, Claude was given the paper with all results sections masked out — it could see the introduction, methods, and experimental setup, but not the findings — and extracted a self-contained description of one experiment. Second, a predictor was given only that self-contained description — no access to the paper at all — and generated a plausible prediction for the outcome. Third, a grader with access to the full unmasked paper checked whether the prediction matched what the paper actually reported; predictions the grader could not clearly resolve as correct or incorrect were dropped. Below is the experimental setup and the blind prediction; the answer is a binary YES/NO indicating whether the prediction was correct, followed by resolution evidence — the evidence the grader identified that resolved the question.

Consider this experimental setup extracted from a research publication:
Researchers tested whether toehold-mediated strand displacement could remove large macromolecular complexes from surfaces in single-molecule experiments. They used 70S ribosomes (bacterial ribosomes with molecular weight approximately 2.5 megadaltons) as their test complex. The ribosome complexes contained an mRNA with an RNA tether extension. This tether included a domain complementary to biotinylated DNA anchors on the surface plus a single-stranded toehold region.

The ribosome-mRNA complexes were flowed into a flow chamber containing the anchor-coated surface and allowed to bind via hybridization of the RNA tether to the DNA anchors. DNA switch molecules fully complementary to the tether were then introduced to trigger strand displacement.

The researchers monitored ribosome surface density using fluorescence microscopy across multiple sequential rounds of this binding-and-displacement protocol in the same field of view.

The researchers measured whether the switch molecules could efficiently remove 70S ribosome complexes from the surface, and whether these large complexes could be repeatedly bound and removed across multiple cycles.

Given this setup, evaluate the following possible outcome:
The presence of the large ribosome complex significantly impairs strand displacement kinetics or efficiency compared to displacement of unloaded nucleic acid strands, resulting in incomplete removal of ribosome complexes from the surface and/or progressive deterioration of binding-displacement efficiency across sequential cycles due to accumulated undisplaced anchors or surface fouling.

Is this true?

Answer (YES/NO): NO